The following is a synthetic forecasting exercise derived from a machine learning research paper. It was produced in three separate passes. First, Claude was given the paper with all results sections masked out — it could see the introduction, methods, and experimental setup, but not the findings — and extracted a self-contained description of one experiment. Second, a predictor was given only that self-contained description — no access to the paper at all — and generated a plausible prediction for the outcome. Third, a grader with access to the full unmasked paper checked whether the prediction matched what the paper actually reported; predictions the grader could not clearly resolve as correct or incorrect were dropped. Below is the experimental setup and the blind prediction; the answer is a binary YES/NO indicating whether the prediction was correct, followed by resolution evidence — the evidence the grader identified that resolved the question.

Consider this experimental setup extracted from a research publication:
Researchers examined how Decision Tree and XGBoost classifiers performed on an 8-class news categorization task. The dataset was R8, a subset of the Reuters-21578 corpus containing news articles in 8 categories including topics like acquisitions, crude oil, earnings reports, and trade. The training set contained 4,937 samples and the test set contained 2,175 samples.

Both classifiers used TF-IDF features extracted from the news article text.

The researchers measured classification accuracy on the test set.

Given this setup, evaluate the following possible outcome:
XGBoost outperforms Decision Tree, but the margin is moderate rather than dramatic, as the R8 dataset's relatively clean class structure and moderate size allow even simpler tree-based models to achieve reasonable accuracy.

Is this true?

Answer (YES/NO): YES